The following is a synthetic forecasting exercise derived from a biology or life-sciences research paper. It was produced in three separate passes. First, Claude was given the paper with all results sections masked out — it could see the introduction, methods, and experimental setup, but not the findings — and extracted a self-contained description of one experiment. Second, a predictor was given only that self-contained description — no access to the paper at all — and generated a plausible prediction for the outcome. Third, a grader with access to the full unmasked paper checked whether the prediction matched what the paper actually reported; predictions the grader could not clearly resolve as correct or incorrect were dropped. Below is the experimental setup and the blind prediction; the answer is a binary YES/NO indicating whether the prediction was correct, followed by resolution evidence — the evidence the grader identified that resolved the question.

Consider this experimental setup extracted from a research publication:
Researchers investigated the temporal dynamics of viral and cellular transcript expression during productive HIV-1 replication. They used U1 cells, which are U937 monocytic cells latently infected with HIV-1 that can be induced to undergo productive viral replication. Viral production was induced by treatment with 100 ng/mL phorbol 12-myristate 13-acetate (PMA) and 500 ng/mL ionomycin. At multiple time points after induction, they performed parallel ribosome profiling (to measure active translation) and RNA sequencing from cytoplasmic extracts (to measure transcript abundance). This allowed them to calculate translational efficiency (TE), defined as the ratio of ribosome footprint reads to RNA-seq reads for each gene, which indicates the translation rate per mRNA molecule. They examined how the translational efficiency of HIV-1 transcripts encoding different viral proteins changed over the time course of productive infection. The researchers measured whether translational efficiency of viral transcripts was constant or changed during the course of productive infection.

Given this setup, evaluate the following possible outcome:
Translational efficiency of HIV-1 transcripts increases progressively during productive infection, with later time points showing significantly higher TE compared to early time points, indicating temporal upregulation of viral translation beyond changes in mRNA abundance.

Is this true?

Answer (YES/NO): NO